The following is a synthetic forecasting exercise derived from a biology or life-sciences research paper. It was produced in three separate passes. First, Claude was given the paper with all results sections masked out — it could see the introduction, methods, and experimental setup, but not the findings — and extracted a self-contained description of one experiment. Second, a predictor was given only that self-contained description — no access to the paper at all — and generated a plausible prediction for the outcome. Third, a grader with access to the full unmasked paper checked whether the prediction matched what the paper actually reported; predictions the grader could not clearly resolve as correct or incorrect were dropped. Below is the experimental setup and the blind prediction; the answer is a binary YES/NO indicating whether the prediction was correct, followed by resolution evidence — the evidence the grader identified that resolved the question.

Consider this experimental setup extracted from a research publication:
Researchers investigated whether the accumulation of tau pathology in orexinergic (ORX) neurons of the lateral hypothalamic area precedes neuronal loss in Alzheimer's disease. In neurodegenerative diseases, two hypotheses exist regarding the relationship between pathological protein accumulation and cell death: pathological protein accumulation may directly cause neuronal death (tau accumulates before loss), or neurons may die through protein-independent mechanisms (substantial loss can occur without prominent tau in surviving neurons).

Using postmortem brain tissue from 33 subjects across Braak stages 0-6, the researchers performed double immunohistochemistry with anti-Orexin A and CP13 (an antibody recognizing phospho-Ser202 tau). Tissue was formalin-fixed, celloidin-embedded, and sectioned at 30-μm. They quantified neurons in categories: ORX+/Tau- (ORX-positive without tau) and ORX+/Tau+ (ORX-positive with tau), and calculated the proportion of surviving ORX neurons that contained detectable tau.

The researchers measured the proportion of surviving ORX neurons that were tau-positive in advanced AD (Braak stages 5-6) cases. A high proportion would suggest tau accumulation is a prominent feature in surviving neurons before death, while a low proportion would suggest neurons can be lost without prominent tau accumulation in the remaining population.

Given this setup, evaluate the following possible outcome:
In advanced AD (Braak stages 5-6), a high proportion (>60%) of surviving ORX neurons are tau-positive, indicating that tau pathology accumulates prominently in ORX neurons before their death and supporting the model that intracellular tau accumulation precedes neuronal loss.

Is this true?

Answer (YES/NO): NO